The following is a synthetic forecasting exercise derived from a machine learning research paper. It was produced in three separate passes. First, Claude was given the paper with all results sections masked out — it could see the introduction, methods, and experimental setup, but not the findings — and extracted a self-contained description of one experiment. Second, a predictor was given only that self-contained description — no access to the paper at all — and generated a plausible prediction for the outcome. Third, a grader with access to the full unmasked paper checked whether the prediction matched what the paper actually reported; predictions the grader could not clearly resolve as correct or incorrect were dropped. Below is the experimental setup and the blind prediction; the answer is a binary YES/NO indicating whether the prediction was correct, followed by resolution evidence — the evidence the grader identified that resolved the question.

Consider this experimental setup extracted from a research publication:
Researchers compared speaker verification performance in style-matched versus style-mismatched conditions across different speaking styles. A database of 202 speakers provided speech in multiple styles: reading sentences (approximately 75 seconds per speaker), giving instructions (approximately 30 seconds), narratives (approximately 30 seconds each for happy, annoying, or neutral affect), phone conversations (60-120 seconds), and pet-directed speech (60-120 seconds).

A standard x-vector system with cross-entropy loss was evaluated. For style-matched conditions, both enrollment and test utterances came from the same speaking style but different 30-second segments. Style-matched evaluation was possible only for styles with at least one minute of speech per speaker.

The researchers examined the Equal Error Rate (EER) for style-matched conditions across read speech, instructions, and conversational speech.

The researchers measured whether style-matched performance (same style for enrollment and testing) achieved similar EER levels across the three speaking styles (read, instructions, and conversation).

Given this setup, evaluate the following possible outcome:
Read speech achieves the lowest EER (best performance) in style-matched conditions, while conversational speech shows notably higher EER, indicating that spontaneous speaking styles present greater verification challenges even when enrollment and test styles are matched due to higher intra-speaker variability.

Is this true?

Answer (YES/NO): NO